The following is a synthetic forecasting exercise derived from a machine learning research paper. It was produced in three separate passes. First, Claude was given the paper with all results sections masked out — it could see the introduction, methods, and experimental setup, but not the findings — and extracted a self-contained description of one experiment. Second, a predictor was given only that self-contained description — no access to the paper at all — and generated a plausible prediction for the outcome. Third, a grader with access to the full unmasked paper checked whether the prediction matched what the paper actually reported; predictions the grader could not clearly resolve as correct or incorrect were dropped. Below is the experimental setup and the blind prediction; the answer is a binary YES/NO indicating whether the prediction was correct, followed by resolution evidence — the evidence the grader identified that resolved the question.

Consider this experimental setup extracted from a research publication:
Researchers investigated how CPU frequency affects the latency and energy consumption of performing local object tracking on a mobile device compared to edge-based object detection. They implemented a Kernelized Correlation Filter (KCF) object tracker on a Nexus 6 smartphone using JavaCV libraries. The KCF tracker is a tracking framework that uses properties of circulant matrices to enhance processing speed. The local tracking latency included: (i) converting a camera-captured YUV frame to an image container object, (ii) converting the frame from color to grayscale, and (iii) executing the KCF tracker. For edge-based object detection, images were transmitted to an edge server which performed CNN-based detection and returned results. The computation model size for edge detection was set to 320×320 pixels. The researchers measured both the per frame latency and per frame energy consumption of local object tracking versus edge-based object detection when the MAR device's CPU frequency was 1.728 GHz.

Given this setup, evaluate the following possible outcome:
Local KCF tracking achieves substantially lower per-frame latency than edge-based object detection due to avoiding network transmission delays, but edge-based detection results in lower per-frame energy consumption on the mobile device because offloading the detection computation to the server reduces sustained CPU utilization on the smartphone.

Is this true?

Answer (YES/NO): NO